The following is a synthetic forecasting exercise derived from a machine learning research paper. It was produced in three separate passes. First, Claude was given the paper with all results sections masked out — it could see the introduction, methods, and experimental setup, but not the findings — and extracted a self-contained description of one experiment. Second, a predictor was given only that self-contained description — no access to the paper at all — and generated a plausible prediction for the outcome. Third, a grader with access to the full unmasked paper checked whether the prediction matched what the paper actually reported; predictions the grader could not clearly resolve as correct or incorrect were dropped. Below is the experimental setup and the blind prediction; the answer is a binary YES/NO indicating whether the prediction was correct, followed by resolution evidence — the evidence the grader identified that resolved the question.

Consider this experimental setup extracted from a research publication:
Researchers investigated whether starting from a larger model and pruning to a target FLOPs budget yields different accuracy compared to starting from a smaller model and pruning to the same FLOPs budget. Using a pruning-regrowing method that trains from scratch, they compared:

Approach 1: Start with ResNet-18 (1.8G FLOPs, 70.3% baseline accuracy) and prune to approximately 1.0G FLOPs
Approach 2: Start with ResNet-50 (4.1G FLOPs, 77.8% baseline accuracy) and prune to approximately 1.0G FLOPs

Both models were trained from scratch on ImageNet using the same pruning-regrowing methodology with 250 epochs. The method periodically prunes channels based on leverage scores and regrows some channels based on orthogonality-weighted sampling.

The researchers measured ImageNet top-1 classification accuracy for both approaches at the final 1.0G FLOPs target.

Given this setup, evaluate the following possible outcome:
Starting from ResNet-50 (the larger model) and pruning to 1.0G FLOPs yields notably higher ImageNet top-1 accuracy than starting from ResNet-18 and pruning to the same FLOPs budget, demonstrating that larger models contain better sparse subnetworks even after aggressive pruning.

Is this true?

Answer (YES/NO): YES